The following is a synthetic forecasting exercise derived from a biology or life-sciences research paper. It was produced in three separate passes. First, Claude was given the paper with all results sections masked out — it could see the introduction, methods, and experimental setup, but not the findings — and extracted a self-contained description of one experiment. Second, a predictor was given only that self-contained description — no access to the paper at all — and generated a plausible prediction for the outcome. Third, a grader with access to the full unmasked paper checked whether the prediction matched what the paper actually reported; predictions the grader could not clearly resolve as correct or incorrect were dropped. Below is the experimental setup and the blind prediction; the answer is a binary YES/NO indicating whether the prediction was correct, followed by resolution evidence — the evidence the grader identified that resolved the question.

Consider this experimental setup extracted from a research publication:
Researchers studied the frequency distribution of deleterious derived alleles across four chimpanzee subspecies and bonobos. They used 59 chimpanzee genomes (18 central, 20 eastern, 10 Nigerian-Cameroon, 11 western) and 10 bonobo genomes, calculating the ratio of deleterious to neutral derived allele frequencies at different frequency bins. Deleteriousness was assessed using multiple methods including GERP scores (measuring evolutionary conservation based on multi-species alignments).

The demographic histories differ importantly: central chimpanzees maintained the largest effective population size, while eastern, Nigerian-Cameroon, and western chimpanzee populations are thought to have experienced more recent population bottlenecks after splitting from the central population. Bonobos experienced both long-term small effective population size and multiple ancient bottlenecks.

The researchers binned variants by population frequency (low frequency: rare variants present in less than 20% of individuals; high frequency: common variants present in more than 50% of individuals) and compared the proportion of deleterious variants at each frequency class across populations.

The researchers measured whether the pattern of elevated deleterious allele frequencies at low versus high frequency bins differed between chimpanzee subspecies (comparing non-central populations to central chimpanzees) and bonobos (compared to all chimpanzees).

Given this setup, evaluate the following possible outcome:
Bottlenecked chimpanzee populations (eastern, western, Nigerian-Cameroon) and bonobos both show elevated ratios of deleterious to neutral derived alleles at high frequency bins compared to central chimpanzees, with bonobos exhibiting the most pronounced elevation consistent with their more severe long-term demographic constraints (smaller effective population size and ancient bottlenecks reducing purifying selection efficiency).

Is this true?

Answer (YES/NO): NO